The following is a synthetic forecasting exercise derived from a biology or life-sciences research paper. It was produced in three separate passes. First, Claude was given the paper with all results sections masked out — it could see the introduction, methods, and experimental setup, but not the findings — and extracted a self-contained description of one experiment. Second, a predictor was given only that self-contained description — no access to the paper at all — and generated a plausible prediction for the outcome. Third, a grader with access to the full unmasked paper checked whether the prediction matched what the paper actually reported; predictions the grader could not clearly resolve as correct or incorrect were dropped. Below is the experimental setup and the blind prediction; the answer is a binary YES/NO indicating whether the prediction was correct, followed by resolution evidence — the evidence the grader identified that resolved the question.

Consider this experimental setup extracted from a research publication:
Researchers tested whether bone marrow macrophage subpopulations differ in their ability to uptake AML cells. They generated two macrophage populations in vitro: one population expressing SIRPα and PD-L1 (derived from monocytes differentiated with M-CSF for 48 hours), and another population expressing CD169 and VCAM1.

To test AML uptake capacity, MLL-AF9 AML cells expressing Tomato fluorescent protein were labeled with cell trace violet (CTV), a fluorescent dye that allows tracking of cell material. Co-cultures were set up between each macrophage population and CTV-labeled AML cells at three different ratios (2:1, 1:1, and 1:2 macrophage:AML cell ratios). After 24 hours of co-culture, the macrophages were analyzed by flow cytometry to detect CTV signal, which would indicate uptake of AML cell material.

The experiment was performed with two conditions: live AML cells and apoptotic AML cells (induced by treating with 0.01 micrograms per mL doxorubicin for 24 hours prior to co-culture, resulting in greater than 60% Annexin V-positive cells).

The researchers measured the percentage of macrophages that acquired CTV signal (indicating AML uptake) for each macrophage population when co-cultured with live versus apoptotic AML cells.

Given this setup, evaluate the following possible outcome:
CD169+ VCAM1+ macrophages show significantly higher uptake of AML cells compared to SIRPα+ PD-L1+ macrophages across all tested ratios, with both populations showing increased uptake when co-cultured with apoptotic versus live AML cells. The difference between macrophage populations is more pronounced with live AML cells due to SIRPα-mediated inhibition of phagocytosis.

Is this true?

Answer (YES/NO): NO